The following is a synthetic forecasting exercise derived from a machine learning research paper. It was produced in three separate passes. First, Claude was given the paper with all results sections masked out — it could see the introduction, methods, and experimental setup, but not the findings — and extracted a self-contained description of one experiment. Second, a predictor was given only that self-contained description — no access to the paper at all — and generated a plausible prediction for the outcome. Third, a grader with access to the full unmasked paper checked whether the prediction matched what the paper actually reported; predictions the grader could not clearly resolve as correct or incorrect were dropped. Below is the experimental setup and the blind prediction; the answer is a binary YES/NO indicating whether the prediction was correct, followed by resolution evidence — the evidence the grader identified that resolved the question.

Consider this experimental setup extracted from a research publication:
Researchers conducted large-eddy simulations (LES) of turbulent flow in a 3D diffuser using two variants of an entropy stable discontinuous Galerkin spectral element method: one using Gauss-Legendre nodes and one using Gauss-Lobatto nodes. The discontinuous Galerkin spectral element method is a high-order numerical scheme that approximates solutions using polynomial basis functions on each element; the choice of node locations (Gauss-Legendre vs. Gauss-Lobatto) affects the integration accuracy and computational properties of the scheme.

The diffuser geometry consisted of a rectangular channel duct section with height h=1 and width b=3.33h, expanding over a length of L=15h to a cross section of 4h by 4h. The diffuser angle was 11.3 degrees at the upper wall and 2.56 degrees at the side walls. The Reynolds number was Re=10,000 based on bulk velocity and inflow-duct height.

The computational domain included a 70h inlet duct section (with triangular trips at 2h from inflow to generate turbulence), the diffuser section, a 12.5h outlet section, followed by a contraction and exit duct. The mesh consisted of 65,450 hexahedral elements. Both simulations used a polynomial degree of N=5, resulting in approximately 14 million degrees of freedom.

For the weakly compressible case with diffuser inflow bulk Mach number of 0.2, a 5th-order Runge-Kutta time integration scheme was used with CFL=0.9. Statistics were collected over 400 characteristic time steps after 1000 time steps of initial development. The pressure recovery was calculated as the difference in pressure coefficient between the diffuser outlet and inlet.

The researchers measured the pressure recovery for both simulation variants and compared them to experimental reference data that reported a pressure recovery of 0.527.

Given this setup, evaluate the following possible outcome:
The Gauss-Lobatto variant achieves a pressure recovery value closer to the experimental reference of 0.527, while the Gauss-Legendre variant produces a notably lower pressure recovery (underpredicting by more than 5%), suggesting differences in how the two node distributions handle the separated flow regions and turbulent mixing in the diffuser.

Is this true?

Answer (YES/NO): NO